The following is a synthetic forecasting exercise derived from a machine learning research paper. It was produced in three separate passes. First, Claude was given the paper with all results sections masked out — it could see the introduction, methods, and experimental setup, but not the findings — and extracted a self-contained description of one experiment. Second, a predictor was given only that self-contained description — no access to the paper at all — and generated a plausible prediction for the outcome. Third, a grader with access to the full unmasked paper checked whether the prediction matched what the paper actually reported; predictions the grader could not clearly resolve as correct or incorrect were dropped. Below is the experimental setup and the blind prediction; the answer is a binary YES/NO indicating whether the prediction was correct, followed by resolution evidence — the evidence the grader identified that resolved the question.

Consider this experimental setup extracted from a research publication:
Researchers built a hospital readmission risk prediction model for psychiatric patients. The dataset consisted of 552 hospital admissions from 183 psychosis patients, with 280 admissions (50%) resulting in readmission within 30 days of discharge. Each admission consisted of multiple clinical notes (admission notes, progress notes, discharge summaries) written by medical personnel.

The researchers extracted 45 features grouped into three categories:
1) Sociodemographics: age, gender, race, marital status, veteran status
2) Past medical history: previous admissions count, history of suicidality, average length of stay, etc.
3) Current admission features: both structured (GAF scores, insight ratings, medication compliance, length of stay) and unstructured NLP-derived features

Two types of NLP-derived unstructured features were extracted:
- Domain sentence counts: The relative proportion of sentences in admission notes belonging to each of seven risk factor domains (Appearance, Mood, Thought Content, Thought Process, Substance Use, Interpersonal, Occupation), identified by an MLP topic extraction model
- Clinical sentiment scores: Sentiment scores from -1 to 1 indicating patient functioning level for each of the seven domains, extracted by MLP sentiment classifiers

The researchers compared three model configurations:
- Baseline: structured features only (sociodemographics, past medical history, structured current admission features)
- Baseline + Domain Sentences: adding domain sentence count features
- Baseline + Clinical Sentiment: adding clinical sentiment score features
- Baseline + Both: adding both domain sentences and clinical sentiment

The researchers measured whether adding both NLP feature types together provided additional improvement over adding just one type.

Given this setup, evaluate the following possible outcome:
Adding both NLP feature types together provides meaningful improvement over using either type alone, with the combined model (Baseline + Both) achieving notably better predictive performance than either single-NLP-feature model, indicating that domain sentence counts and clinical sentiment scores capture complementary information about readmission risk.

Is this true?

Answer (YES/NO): NO